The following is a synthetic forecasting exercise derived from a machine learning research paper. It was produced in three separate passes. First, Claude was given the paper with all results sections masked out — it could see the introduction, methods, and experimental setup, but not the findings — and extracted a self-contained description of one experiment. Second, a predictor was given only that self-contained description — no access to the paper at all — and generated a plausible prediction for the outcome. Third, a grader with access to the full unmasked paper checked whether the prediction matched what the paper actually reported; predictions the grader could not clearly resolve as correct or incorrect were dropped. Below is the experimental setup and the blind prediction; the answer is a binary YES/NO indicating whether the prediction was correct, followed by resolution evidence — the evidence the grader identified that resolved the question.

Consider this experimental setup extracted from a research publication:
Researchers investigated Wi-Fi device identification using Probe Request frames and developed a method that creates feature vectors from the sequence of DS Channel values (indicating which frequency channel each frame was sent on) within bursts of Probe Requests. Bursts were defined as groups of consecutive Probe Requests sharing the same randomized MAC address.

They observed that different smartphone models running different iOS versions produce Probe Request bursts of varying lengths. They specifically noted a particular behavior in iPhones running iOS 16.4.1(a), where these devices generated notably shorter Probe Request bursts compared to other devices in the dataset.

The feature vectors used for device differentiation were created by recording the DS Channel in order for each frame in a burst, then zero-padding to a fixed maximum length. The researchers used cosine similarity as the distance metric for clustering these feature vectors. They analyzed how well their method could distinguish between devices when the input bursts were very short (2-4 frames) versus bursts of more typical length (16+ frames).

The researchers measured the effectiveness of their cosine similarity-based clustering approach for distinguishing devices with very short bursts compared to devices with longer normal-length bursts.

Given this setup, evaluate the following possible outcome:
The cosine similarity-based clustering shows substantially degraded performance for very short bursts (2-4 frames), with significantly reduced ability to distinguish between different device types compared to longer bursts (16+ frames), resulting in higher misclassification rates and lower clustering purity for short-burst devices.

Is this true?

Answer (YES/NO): YES